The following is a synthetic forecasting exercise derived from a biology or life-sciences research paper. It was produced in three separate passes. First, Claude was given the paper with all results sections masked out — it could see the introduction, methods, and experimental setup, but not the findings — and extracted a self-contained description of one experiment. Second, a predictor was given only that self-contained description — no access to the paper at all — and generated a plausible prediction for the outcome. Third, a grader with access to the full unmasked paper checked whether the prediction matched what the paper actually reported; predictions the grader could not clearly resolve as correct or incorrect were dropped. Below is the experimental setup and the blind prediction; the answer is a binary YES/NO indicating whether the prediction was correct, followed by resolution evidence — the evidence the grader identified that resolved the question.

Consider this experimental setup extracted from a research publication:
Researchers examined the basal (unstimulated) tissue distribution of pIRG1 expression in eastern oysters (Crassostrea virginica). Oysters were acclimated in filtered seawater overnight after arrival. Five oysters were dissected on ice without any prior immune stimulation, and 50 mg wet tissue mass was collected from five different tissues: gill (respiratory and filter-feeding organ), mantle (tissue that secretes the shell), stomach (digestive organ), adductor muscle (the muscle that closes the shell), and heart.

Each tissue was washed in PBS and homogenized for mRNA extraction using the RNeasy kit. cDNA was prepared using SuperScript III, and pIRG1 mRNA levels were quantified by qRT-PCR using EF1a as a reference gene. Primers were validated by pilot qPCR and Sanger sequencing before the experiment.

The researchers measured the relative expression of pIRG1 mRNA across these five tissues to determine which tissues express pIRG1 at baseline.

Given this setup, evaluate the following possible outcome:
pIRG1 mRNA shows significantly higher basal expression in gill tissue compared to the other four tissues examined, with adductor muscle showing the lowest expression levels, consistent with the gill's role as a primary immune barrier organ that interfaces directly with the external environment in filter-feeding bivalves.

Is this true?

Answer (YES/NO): NO